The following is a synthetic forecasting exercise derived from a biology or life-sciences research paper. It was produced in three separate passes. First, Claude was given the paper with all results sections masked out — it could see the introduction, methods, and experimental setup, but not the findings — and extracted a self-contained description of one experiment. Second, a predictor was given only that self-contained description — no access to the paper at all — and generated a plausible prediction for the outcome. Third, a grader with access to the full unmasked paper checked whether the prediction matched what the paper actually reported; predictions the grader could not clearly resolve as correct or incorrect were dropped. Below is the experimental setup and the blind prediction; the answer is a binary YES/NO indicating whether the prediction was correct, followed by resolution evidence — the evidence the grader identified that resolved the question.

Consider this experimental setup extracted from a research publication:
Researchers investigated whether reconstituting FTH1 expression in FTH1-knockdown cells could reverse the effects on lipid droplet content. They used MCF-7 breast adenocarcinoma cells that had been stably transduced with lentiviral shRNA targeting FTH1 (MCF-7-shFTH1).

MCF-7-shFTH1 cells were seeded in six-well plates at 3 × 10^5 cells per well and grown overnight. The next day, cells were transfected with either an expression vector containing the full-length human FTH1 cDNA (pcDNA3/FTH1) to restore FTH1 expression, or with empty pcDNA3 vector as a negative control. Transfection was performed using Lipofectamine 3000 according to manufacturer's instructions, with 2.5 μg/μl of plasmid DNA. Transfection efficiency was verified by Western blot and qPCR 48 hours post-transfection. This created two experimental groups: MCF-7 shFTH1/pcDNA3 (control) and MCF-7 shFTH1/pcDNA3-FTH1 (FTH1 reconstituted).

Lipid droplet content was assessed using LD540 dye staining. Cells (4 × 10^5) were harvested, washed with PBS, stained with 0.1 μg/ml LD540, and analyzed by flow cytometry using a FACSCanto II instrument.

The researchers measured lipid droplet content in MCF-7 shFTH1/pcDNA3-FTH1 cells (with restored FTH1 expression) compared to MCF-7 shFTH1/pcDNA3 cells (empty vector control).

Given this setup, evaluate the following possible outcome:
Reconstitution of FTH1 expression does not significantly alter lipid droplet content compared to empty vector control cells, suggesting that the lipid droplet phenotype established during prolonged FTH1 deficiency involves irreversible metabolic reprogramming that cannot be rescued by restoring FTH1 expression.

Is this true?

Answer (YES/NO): NO